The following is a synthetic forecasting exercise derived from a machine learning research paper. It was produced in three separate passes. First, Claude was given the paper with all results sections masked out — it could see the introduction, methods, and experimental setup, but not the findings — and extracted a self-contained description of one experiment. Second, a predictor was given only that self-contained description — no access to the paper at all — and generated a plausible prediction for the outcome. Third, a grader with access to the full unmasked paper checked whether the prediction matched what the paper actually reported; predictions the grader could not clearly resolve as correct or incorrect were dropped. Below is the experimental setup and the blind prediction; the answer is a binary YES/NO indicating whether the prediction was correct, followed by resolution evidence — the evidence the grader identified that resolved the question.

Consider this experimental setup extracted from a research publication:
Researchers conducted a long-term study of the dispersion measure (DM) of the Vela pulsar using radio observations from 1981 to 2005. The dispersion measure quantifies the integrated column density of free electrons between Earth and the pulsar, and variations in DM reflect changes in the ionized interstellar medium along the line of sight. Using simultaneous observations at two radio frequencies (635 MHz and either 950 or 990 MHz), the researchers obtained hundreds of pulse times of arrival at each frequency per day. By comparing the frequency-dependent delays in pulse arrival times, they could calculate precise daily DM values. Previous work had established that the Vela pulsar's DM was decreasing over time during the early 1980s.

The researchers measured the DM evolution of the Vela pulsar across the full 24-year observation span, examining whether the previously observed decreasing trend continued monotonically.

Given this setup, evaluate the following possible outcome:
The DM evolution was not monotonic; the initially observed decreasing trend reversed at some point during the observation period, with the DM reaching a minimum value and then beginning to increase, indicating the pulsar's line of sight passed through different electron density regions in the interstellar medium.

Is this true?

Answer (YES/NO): YES